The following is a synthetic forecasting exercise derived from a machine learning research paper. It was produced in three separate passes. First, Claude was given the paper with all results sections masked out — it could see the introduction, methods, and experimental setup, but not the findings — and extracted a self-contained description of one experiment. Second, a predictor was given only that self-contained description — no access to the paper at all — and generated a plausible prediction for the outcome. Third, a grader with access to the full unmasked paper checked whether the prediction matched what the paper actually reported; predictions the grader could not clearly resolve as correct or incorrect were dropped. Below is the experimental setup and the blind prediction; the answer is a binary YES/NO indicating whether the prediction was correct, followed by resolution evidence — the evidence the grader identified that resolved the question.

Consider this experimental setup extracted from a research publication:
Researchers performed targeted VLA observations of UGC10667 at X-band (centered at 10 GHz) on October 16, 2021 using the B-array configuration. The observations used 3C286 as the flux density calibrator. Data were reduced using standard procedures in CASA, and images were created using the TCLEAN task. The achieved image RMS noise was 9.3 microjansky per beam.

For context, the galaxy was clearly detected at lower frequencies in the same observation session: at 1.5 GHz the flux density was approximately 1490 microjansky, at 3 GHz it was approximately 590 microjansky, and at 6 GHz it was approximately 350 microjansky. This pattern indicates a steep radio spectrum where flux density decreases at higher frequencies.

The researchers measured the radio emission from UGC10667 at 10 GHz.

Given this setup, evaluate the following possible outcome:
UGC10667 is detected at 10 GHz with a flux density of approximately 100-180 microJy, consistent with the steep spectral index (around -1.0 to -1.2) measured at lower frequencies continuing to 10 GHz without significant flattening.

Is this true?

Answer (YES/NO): NO